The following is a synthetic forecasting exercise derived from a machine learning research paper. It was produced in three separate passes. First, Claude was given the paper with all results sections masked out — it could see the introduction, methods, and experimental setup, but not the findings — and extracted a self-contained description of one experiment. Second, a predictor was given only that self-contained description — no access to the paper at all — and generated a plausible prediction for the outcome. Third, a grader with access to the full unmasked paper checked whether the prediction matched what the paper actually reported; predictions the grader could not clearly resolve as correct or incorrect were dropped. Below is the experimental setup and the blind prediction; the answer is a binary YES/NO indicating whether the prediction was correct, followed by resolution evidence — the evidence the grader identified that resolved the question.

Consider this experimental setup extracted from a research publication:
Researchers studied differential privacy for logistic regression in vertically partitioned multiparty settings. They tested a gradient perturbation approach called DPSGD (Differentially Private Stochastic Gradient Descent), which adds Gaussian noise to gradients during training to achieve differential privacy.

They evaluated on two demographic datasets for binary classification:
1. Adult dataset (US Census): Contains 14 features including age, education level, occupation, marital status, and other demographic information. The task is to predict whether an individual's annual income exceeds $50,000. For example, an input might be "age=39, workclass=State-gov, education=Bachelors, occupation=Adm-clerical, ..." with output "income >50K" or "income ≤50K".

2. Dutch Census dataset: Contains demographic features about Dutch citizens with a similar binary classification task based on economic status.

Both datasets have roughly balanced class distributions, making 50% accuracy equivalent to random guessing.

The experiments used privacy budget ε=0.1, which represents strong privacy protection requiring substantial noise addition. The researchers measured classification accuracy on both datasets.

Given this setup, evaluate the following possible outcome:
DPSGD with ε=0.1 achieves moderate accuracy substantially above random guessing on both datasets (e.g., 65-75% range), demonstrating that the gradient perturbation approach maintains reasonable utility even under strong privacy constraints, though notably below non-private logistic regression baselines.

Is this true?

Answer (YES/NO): NO